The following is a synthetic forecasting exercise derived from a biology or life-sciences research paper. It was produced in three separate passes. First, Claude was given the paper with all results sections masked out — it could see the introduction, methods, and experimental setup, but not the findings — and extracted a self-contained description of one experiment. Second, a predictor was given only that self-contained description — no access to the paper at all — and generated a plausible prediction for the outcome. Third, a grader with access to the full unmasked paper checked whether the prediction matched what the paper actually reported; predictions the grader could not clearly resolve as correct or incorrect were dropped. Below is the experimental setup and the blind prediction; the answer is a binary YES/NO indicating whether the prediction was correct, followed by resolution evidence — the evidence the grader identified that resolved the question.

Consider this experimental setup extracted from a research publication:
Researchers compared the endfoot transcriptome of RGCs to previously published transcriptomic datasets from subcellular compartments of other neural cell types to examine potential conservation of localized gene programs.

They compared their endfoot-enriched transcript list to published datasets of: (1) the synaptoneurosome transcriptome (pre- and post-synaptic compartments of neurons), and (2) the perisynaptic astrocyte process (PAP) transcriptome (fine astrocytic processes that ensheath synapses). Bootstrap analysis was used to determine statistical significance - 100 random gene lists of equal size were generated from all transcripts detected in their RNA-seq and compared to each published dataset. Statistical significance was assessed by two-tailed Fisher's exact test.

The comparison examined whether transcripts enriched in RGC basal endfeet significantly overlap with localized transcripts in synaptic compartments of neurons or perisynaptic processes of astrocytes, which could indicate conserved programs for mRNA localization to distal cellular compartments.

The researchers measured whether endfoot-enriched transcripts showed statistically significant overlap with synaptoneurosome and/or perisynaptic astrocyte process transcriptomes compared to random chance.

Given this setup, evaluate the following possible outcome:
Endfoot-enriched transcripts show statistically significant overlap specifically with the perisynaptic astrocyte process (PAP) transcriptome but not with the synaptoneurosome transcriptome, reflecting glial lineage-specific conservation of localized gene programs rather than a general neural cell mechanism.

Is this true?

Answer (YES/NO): NO